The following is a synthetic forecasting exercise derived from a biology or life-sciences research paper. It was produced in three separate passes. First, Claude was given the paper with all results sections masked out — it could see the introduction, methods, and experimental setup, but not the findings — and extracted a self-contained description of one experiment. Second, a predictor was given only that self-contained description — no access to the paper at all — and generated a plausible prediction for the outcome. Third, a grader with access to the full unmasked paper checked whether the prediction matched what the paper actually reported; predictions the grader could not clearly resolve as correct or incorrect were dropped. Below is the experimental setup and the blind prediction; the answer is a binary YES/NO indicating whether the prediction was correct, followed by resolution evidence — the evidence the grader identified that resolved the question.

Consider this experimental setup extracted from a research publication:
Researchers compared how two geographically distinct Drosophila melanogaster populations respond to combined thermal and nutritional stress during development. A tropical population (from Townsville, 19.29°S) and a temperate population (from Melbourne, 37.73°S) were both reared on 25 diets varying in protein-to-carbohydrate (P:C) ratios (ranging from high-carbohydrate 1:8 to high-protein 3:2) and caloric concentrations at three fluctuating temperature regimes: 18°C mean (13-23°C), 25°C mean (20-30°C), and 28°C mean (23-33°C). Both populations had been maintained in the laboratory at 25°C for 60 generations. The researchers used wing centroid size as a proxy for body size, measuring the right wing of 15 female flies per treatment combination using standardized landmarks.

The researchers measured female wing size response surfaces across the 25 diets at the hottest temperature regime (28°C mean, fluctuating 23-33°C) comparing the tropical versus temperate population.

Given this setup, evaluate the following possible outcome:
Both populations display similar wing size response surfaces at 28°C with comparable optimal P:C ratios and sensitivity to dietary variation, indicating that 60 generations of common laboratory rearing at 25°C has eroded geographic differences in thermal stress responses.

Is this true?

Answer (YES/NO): NO